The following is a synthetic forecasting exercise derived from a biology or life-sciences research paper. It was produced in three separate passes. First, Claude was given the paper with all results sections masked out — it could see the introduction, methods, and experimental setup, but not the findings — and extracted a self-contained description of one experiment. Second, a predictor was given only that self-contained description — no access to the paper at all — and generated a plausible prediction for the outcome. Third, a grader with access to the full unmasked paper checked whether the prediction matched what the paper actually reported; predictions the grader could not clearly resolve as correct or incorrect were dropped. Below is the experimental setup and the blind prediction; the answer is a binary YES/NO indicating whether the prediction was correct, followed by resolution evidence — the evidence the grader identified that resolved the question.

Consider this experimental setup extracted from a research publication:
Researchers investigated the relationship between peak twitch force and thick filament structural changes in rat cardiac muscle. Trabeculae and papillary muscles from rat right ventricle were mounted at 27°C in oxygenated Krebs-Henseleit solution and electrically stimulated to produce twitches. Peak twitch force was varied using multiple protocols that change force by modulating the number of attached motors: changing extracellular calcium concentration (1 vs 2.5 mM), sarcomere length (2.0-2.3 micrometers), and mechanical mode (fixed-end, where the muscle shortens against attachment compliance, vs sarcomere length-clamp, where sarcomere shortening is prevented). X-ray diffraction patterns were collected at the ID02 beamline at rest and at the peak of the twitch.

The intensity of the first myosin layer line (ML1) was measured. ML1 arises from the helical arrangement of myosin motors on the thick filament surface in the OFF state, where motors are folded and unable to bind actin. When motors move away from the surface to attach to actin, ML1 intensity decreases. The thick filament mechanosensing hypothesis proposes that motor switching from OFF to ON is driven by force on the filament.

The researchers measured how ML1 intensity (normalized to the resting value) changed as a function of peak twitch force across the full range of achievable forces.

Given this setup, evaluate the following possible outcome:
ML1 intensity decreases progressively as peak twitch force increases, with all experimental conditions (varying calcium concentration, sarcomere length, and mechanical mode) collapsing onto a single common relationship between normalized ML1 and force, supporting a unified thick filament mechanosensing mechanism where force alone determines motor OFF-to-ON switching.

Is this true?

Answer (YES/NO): NO